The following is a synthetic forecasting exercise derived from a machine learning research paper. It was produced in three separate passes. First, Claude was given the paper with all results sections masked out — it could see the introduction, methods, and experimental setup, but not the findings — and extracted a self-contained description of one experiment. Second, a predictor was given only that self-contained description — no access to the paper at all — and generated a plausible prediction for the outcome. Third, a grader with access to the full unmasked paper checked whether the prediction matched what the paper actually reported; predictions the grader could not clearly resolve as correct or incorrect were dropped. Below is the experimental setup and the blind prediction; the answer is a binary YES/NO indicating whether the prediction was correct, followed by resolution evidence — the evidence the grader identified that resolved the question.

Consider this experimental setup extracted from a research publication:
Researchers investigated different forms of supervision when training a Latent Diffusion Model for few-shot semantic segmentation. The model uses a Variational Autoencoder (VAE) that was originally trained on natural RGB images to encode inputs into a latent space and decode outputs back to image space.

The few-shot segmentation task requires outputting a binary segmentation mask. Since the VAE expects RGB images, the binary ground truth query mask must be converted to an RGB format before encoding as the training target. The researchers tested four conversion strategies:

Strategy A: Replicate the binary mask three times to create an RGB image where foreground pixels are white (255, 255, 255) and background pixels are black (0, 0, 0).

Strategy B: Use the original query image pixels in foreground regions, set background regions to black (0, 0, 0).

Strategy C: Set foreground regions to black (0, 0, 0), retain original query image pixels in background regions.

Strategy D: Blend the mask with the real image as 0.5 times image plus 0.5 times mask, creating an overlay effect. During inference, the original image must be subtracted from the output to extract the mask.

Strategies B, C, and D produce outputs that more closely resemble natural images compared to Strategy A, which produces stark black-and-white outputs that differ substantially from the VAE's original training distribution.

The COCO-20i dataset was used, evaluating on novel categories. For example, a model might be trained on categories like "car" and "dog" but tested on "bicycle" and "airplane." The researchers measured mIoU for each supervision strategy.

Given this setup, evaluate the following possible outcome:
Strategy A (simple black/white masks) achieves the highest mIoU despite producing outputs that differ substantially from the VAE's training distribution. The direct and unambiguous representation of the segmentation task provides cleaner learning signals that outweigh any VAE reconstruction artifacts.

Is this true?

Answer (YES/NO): YES